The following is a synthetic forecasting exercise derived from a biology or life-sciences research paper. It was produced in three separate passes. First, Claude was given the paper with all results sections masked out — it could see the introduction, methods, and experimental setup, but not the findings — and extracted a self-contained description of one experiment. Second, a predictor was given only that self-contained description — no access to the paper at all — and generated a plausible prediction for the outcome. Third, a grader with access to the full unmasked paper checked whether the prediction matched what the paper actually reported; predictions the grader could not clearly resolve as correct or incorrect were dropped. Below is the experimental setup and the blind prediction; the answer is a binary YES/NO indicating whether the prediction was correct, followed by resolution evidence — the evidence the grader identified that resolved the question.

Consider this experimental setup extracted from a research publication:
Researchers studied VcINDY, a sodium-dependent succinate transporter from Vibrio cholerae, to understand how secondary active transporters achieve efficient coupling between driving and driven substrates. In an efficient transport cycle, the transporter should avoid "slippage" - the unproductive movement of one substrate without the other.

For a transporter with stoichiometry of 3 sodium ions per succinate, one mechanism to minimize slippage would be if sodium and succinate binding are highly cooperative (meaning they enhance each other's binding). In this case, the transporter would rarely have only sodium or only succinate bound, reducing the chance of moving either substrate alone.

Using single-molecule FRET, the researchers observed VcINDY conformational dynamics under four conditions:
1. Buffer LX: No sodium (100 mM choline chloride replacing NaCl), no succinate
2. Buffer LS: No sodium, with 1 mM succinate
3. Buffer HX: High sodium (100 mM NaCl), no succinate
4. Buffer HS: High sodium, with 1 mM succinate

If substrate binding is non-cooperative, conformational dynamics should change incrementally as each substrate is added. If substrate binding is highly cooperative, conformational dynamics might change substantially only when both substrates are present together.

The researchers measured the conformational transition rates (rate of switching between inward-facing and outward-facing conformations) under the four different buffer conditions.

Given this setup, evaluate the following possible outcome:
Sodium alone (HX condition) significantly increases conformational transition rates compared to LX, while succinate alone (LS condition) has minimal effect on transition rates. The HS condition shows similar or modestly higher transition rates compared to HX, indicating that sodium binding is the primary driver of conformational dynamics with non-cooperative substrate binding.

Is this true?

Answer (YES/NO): NO